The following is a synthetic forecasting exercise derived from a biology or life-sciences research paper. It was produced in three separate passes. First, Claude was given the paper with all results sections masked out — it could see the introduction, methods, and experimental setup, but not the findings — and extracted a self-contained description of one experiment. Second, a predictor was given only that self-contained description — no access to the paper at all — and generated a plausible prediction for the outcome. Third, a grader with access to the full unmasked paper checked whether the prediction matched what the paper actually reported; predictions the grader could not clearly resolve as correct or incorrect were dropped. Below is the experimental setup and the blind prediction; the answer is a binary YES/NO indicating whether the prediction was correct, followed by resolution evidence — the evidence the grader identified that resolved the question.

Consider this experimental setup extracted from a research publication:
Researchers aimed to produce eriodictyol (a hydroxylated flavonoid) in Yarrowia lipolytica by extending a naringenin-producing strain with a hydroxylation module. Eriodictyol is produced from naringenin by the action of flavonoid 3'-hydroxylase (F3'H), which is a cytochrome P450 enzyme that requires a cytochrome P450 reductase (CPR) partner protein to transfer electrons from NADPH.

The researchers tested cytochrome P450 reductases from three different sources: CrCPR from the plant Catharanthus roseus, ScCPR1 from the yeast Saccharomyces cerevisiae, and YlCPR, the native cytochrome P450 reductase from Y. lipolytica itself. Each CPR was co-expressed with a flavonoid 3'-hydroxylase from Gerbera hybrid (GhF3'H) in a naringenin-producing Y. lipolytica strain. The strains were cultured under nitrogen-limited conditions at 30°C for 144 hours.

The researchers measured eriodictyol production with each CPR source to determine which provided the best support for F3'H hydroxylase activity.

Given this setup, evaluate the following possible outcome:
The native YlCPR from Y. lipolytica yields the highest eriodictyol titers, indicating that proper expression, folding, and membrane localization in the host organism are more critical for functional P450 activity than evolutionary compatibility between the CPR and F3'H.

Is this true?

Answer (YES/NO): NO